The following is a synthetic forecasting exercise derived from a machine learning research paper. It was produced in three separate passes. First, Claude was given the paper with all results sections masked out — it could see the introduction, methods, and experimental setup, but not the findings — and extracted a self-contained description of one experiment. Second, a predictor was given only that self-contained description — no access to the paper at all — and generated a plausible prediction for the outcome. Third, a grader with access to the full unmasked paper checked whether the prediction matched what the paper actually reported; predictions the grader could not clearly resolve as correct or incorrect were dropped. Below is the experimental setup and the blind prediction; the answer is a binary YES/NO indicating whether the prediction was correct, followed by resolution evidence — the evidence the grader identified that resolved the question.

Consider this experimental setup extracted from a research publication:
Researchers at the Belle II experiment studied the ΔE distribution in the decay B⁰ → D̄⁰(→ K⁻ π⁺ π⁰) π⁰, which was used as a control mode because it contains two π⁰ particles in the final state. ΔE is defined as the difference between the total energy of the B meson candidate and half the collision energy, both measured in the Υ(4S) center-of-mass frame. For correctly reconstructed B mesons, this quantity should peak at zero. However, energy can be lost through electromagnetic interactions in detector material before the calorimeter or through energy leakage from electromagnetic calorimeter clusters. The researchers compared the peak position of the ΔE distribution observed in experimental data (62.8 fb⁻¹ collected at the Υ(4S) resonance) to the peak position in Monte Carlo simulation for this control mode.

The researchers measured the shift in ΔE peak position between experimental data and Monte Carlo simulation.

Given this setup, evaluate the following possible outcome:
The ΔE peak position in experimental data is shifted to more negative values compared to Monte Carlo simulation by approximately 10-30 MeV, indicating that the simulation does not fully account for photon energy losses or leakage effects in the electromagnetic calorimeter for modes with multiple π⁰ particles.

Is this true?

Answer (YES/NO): YES